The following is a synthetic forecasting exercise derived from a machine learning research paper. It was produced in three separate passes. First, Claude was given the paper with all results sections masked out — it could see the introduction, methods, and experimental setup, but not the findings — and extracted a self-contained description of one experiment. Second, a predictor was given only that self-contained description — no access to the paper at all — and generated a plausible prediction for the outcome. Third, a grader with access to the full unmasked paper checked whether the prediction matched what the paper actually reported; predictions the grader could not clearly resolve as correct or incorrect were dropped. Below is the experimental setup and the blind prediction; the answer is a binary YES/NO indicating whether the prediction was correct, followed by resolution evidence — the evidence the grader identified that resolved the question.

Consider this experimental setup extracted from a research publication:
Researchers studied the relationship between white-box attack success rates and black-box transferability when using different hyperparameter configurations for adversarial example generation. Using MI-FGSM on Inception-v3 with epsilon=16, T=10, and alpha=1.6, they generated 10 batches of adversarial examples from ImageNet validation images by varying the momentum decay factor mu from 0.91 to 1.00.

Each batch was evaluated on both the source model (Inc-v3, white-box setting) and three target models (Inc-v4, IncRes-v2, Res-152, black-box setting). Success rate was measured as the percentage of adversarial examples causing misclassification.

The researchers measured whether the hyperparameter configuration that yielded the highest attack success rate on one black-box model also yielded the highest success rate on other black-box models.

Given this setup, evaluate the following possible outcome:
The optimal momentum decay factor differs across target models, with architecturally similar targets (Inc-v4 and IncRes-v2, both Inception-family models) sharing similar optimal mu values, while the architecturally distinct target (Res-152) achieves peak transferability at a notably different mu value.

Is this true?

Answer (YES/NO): NO